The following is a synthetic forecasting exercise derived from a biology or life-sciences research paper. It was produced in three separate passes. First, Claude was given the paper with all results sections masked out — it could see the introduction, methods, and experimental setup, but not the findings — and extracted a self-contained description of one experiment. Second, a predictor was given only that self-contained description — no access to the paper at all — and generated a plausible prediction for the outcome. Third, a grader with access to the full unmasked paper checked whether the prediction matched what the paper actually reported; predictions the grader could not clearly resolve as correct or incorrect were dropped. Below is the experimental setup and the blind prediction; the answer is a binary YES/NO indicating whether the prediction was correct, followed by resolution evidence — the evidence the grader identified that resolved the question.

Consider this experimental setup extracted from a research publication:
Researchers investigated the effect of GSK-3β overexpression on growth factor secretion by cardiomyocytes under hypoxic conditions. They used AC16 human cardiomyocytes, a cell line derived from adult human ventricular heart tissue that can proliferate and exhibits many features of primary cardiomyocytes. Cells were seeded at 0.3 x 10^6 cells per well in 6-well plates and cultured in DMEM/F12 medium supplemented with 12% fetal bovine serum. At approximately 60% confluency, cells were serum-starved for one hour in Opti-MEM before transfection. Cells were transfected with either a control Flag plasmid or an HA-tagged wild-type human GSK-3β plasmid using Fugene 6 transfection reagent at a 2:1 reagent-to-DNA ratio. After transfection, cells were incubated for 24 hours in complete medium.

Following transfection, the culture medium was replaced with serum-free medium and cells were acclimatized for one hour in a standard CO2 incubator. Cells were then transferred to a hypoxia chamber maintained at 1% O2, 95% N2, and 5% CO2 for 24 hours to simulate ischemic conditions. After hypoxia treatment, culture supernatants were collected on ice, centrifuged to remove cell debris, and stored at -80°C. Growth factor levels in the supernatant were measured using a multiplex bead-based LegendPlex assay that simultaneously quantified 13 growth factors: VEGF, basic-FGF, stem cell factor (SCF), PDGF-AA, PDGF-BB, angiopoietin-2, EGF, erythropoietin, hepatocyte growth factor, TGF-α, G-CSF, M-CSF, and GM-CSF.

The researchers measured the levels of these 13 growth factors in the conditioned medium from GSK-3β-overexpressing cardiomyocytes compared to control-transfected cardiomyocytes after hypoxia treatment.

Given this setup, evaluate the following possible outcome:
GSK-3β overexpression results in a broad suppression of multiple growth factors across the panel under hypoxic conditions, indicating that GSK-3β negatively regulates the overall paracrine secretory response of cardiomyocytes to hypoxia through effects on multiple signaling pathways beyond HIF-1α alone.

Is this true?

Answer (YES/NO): YES